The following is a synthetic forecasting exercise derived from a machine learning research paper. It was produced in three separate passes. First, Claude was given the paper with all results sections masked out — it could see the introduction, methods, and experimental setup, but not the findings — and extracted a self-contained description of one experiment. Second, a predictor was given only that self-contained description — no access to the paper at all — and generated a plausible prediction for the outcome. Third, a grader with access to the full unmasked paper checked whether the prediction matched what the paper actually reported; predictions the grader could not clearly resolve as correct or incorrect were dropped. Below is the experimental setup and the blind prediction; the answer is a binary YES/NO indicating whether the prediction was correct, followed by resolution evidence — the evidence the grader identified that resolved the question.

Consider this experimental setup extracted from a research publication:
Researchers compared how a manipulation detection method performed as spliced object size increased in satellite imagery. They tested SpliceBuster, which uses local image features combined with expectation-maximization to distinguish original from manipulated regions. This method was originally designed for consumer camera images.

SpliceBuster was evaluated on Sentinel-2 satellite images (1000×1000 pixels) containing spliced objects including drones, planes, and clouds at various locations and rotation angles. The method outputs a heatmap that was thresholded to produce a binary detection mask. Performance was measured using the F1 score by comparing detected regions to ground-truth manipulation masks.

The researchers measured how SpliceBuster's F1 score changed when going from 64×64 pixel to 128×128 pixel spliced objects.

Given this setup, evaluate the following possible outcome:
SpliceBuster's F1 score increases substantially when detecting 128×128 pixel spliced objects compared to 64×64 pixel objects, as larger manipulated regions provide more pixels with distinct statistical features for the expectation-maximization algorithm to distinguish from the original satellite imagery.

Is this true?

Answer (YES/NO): YES